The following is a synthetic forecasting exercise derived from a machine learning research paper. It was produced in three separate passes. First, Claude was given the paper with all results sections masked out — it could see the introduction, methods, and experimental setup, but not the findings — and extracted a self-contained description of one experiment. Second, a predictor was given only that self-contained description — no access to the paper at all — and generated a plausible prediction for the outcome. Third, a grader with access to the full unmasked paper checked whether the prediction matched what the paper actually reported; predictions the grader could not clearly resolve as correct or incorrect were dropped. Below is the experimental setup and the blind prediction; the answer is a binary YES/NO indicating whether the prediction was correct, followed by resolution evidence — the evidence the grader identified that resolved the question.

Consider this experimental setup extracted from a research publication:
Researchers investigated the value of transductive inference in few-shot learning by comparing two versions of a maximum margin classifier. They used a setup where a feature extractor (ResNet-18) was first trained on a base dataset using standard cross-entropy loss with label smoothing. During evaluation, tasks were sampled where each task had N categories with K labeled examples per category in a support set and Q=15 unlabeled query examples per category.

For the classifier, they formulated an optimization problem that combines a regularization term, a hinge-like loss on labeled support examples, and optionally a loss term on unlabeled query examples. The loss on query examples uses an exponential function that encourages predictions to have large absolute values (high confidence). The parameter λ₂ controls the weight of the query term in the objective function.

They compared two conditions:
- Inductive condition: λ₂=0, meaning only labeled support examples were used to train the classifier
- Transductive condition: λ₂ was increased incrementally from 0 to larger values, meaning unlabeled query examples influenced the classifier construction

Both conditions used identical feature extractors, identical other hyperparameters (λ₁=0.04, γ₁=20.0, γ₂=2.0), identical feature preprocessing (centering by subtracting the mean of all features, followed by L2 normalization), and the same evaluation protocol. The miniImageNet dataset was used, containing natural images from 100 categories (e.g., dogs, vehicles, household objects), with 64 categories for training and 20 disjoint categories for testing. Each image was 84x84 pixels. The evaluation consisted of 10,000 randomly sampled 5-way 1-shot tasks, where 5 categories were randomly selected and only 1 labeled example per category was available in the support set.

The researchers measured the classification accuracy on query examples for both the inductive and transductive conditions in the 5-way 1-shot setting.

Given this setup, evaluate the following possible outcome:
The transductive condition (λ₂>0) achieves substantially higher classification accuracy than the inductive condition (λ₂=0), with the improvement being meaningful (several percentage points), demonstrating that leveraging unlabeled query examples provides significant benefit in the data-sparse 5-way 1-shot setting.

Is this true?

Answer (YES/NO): YES